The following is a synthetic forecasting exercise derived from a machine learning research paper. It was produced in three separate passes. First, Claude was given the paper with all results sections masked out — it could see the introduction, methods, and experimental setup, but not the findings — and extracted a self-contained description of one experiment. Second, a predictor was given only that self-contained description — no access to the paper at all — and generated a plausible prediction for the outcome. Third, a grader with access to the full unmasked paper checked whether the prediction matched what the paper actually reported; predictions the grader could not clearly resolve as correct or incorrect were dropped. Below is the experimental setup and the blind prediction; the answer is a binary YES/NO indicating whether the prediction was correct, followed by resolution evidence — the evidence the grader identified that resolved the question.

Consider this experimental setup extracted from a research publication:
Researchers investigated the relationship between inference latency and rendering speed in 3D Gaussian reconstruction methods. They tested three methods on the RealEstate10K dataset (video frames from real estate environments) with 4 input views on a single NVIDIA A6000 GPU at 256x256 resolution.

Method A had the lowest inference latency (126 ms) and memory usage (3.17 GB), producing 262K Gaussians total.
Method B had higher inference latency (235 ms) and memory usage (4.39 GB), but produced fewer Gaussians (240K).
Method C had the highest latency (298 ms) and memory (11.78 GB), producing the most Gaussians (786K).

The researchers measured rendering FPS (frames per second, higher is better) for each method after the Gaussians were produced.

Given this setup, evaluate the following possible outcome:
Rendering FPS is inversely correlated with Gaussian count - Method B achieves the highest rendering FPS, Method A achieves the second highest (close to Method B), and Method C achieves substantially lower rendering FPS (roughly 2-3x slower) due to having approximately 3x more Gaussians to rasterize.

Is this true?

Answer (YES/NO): YES